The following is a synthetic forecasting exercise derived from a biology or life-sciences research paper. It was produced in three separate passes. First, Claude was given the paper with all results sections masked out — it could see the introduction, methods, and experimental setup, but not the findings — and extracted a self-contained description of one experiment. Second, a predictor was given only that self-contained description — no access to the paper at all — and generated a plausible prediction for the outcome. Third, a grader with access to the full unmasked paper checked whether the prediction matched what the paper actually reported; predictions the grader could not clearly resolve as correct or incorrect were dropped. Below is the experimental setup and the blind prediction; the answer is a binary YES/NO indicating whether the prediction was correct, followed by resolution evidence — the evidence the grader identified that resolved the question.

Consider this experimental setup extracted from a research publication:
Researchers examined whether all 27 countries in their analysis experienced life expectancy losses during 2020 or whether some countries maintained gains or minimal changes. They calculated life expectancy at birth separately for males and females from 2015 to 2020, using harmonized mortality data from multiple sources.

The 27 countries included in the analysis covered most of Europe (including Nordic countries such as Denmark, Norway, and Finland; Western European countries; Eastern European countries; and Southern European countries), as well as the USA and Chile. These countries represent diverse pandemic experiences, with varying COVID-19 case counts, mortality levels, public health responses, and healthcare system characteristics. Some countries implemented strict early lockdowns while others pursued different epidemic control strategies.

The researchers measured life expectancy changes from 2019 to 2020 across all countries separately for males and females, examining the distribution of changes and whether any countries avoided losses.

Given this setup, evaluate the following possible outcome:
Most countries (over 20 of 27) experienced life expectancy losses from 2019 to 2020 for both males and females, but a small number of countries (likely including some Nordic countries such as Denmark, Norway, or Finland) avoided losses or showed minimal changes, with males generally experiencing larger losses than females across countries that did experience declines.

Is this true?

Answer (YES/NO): YES